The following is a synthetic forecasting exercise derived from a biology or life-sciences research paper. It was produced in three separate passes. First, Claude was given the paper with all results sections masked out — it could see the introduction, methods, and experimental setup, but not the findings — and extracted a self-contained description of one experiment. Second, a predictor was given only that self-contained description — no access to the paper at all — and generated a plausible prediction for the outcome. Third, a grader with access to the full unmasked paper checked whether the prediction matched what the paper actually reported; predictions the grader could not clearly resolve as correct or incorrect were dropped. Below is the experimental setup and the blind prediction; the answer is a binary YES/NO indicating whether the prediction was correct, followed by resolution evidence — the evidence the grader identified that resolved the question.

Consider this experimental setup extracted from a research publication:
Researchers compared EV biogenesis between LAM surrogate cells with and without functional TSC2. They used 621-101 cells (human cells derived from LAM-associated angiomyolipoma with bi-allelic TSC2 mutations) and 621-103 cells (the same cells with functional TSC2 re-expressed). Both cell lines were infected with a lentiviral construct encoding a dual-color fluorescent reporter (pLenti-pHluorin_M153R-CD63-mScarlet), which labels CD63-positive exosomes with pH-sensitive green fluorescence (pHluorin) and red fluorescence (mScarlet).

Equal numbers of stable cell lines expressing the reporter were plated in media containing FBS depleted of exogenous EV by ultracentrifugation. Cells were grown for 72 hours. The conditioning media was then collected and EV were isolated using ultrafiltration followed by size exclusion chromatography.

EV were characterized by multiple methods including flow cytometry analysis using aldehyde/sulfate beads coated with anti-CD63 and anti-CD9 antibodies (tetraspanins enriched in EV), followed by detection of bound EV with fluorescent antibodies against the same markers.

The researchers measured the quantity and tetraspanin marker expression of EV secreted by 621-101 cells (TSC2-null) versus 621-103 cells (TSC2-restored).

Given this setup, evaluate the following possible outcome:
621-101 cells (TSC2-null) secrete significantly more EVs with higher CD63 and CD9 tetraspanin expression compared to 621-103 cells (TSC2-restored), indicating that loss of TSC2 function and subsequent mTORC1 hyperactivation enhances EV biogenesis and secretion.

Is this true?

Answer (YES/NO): YES